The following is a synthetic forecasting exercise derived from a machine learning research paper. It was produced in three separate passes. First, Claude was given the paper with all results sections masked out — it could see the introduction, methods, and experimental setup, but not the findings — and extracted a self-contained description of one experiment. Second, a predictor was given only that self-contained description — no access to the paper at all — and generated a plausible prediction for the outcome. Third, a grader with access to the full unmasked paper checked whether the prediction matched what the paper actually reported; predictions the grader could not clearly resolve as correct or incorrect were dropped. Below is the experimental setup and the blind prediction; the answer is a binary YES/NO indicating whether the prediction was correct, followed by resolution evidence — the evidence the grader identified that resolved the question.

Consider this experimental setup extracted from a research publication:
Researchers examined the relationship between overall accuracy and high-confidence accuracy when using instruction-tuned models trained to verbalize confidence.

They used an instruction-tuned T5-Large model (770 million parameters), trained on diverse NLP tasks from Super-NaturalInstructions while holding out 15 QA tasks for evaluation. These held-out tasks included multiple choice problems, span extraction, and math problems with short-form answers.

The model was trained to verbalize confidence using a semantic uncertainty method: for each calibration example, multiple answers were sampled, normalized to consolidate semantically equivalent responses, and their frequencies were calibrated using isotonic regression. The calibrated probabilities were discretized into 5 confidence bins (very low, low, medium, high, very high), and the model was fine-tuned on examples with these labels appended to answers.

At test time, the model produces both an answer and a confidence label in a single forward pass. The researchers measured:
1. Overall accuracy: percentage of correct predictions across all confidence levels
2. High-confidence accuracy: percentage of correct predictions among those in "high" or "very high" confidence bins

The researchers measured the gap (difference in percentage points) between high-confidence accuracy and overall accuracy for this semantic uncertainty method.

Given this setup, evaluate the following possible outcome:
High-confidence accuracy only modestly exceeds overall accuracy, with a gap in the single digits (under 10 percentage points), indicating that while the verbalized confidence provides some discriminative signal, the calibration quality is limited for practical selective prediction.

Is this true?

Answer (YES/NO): NO